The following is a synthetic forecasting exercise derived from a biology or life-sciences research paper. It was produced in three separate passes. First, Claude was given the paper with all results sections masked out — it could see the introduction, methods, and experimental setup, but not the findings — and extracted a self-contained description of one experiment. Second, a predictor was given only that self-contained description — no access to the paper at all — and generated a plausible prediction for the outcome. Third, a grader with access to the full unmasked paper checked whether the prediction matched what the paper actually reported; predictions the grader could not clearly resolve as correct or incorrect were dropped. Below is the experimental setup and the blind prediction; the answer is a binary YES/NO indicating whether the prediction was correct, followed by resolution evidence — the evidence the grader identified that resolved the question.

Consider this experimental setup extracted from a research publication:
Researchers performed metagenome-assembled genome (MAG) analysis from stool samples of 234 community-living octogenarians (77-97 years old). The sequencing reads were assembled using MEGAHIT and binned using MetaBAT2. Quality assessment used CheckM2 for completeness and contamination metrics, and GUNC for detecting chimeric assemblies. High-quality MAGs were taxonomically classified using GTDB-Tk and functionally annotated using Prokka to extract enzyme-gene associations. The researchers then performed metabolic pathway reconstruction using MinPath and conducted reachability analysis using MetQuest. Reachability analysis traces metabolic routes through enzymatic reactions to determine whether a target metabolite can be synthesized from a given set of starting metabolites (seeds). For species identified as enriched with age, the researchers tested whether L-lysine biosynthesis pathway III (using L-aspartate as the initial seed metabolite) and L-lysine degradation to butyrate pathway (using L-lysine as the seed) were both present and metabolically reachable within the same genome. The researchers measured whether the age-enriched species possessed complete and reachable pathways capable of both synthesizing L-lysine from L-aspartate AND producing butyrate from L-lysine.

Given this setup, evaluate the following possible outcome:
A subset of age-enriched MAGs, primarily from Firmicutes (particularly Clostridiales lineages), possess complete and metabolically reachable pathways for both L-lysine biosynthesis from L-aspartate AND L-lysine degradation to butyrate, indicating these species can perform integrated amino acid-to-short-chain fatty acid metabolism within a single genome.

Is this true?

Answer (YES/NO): NO